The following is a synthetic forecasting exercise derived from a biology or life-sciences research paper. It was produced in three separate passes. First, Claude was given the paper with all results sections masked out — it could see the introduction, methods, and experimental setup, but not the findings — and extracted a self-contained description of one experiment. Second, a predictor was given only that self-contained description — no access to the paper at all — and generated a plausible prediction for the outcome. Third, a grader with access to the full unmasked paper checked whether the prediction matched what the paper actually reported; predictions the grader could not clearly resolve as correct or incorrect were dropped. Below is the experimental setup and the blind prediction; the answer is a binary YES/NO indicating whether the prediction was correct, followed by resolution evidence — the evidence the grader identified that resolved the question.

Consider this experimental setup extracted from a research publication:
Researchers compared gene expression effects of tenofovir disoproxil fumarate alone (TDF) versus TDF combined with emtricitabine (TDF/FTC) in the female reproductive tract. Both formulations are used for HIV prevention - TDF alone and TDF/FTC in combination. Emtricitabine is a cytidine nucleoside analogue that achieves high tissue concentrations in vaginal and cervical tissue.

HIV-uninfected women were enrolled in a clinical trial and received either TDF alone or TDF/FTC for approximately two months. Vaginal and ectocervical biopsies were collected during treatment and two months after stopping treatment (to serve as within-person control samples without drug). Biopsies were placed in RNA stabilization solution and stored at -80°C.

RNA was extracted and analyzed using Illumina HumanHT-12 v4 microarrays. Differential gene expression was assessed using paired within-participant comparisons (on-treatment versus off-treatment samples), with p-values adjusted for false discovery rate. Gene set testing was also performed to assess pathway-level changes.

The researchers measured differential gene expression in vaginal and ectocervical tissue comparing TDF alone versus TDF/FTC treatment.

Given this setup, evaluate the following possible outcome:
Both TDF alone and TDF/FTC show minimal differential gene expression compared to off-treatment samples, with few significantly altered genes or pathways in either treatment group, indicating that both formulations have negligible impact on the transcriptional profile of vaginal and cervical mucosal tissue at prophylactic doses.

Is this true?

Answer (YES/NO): NO